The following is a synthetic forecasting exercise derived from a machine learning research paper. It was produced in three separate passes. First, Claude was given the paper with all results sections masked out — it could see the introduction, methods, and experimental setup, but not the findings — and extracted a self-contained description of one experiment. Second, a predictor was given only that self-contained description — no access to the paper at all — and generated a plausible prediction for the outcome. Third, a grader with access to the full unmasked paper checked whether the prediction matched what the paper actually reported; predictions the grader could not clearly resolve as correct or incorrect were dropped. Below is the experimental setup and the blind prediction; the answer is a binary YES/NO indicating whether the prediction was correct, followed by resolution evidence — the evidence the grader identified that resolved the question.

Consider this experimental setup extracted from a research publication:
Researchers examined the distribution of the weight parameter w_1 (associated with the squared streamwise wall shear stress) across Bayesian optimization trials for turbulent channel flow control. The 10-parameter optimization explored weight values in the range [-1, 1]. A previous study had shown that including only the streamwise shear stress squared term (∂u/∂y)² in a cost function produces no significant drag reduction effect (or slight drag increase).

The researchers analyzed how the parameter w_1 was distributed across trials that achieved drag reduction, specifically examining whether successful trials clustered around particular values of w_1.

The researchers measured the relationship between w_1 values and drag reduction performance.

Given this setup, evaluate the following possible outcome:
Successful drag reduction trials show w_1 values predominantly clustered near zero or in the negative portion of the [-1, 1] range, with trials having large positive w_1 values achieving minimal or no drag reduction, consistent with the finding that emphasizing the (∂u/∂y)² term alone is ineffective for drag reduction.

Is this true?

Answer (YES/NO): YES